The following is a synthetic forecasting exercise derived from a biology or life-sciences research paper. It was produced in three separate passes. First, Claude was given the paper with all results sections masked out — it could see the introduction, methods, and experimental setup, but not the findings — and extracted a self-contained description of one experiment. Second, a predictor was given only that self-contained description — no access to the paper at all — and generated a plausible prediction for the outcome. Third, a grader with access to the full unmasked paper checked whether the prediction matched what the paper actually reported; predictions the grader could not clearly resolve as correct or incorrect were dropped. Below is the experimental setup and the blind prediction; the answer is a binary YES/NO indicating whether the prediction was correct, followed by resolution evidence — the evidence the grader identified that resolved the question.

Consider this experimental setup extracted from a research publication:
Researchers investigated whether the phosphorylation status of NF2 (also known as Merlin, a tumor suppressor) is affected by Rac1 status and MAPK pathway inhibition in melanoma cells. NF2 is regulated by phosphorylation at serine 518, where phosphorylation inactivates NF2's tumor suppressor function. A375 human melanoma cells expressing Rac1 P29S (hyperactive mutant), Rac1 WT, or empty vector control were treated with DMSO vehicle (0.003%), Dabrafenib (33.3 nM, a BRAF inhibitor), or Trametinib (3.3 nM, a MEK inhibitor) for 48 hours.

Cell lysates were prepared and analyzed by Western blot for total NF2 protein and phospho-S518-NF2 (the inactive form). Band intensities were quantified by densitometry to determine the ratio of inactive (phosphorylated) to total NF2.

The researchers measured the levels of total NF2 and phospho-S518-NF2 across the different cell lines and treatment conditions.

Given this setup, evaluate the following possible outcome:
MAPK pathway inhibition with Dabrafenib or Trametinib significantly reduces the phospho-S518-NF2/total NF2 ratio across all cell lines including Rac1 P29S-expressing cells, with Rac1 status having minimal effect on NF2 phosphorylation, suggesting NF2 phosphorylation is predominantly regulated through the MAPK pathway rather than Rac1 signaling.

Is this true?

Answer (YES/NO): NO